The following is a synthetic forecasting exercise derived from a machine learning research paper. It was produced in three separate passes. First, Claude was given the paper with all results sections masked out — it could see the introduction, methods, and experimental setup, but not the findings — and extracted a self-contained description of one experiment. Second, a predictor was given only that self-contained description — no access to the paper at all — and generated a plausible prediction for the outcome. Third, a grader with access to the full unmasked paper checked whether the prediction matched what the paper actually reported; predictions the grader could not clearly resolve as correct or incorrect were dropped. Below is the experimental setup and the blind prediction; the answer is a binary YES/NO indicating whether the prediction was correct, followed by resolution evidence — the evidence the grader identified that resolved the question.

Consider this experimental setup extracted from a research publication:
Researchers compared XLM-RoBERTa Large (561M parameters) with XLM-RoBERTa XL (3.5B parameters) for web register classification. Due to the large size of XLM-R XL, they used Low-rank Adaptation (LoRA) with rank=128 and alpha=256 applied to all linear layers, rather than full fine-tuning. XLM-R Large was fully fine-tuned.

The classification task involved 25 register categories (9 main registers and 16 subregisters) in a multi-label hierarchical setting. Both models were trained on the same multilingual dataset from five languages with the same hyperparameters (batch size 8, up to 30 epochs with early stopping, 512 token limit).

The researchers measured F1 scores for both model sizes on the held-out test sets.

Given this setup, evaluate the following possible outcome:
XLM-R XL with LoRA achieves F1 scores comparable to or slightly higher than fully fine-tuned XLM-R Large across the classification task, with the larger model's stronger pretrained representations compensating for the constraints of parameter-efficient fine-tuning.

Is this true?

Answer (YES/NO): NO